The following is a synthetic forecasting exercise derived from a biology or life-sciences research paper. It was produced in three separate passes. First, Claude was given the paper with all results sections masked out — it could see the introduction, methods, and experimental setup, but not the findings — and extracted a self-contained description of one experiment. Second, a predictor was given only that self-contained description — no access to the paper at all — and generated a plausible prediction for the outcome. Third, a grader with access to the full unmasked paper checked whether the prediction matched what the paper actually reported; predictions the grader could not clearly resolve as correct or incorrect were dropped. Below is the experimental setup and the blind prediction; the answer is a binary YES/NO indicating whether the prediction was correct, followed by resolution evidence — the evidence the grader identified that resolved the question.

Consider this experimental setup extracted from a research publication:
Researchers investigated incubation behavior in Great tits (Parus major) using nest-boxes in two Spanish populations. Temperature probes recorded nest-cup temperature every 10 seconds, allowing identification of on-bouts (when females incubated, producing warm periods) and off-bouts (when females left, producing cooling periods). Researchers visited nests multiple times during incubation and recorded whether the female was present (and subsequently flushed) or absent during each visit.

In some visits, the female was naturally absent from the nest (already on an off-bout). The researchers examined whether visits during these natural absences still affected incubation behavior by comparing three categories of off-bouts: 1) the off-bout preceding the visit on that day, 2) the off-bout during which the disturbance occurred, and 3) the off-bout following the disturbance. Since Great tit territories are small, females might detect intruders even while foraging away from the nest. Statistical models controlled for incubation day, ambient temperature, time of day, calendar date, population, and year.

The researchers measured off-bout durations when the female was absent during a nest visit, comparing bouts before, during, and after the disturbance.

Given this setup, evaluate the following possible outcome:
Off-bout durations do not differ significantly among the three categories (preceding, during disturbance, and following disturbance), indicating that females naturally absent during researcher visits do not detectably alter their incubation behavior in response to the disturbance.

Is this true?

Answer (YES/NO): NO